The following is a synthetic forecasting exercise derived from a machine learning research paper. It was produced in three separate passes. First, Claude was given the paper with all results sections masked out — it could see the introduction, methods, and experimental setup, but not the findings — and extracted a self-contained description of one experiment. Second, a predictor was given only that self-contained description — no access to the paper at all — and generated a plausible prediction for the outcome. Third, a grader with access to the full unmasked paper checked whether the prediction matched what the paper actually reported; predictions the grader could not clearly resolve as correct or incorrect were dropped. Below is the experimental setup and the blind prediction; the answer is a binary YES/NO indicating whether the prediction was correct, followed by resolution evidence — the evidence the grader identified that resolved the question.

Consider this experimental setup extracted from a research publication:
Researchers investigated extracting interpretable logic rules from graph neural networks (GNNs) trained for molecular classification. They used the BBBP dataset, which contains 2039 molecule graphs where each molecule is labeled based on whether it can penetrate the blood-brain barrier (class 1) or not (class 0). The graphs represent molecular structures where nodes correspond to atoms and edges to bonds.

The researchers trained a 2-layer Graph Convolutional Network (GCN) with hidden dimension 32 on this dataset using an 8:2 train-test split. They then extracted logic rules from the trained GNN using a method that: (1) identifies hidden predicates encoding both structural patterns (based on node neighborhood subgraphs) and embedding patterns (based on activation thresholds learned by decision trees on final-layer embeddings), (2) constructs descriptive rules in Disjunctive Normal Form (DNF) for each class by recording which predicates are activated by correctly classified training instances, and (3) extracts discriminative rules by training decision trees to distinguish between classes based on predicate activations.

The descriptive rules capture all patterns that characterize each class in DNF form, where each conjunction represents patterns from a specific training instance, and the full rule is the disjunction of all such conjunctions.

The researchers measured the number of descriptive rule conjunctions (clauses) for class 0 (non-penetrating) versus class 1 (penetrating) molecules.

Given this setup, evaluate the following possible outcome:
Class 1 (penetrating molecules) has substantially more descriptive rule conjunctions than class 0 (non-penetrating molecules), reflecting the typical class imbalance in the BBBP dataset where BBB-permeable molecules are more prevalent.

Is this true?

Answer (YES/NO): YES